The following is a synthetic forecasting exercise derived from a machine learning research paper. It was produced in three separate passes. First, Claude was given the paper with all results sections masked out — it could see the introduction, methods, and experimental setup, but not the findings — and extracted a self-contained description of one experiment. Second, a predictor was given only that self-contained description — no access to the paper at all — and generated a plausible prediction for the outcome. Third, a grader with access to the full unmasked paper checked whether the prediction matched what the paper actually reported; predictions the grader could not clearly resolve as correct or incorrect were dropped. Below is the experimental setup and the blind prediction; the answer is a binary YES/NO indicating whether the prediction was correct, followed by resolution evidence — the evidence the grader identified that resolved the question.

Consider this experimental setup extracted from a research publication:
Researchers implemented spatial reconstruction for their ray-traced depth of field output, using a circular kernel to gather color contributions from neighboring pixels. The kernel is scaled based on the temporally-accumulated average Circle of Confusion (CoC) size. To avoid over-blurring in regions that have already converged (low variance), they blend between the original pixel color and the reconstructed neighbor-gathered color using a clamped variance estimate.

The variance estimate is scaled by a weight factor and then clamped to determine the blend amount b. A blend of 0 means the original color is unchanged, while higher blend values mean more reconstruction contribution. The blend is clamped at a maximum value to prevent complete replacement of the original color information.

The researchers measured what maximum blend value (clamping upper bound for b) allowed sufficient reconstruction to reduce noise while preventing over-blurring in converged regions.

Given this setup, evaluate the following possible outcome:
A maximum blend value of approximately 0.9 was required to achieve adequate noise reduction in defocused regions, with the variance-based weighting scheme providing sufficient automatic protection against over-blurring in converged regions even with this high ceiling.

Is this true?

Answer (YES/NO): YES